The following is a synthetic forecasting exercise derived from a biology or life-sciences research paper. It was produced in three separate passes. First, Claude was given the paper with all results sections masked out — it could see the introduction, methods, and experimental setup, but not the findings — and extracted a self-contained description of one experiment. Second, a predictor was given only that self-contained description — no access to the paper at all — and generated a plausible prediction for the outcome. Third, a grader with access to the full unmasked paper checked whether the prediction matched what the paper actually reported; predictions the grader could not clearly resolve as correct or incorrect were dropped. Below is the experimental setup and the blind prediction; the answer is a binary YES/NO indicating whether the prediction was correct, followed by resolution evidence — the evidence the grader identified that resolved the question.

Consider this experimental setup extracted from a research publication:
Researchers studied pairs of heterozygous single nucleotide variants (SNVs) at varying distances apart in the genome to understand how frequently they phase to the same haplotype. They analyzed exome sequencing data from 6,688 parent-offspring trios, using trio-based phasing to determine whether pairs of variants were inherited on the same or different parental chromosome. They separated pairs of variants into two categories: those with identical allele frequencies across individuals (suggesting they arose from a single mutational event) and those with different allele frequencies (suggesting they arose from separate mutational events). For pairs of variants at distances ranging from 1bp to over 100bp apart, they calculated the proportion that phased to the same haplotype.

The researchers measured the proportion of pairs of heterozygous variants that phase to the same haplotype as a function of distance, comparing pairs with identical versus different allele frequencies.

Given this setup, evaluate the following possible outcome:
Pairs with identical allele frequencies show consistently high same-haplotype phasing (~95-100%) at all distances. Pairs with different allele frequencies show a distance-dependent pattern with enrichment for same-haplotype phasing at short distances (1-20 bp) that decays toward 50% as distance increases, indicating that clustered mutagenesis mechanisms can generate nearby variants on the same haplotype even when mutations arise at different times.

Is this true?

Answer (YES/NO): YES